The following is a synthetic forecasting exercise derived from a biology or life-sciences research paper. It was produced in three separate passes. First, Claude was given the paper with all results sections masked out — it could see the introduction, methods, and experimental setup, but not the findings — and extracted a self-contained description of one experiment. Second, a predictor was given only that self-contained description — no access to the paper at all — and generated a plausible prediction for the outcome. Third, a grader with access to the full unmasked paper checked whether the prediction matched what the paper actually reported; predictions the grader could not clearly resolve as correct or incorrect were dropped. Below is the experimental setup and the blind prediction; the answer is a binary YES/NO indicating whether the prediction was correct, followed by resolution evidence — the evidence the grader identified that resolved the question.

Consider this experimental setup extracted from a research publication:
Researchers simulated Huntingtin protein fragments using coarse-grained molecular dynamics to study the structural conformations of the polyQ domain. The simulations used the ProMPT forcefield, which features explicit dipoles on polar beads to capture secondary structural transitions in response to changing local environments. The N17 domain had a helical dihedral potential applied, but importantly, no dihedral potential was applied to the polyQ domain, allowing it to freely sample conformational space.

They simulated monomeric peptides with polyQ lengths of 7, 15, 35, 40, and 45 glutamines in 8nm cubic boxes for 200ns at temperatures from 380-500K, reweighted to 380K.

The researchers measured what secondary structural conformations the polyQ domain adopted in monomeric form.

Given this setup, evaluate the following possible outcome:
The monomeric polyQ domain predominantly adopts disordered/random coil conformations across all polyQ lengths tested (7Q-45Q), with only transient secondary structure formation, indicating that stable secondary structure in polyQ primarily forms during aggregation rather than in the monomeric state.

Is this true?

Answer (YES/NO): NO